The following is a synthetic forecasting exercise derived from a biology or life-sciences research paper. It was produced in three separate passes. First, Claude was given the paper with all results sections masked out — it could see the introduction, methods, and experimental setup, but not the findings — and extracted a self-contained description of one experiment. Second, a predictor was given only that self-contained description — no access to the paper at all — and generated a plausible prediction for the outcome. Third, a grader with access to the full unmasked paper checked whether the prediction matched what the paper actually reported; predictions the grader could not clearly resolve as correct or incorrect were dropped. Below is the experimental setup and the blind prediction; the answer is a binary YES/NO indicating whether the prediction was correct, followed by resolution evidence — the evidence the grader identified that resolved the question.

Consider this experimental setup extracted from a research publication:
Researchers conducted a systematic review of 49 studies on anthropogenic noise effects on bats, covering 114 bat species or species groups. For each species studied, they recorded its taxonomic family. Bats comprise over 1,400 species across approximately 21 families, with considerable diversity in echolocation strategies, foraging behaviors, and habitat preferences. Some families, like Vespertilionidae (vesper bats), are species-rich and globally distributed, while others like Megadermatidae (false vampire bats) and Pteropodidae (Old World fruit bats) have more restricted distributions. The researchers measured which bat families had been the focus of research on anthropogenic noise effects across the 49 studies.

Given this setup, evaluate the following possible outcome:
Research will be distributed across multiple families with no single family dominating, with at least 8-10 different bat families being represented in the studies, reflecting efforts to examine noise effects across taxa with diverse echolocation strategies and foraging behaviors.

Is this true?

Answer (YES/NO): NO